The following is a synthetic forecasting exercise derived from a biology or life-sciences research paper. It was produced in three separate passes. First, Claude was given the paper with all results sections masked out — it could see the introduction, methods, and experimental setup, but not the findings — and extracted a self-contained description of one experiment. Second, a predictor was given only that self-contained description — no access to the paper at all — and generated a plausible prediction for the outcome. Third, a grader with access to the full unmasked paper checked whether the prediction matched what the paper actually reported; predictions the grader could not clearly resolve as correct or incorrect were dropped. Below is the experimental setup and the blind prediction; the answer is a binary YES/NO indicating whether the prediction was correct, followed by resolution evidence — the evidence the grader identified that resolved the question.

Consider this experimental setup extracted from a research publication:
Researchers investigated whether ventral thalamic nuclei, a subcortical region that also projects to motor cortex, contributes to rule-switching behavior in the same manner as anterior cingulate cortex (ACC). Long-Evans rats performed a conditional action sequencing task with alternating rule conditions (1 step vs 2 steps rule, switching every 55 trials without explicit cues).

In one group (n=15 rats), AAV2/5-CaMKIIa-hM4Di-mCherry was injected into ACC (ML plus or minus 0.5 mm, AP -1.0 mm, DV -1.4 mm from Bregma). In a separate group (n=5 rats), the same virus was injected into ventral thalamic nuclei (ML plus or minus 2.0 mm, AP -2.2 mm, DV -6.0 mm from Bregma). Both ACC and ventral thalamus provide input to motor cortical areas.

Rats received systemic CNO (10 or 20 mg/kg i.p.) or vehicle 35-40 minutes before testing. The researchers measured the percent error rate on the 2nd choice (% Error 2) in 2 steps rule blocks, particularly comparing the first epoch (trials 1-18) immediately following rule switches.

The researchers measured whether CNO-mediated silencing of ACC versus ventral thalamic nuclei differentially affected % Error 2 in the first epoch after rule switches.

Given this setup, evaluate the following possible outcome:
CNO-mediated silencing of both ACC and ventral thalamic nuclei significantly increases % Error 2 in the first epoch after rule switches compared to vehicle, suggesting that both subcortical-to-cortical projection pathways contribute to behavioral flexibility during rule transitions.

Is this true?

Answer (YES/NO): NO